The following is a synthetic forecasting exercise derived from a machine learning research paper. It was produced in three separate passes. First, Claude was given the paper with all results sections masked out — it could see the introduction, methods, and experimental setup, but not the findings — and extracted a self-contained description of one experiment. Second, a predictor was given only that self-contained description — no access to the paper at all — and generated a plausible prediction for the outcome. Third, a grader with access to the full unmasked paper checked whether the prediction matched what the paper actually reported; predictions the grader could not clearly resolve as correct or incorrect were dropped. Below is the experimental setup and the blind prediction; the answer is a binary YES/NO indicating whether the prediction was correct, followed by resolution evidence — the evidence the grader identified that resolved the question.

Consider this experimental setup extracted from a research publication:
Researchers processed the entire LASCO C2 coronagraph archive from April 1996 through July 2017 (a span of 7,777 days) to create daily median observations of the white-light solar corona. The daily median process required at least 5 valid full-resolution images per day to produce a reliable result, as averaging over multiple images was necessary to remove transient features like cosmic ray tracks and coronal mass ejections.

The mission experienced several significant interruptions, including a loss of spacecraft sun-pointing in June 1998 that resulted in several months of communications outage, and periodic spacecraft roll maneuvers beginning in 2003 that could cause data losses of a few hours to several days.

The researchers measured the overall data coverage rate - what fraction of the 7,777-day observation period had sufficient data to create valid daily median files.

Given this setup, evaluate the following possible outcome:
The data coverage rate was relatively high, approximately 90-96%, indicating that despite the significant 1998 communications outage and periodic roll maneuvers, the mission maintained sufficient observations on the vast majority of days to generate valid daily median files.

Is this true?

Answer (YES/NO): YES